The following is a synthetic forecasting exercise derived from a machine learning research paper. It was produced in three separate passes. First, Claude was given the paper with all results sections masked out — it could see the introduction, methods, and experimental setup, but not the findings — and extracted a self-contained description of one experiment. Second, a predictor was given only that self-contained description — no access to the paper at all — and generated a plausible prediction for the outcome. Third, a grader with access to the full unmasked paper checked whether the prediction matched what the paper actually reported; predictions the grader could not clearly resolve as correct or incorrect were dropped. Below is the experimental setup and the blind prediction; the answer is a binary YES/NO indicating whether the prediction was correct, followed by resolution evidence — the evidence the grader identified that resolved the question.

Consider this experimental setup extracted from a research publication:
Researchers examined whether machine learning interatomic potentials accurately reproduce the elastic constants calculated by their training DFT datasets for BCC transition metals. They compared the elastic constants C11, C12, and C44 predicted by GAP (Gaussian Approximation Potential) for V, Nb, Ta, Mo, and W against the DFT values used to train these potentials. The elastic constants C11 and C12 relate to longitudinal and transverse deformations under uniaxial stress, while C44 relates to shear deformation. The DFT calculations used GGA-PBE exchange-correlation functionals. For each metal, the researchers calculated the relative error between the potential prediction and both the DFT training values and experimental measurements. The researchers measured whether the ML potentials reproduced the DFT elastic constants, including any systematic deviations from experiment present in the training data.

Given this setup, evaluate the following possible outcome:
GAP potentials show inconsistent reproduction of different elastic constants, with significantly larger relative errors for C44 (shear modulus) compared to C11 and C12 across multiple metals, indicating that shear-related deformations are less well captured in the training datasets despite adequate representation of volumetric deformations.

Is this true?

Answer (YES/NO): NO